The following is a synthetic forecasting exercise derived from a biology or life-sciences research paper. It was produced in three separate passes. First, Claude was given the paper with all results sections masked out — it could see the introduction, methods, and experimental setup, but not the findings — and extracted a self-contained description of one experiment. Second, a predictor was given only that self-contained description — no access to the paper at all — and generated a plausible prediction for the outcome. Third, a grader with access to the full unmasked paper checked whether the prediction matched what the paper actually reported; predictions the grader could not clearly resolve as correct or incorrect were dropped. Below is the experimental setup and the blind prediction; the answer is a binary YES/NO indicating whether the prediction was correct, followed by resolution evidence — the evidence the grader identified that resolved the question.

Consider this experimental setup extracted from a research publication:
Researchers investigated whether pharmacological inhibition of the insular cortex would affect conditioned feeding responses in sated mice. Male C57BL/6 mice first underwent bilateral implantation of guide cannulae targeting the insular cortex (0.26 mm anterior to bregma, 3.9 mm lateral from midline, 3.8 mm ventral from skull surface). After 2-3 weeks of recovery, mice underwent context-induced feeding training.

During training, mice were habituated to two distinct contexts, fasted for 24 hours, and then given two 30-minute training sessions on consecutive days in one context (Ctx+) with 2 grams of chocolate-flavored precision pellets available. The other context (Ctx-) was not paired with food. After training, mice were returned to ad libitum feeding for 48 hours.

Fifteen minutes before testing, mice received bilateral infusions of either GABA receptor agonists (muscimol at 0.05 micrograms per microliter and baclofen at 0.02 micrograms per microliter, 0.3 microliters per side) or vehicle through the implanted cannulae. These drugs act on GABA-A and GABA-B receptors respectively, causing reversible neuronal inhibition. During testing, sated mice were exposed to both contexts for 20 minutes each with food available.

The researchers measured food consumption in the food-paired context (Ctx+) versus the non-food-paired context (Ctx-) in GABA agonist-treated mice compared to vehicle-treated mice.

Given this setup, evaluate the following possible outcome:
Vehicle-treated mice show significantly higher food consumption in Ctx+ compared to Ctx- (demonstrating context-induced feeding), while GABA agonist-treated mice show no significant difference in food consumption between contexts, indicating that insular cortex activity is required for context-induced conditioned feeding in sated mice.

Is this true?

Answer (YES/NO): YES